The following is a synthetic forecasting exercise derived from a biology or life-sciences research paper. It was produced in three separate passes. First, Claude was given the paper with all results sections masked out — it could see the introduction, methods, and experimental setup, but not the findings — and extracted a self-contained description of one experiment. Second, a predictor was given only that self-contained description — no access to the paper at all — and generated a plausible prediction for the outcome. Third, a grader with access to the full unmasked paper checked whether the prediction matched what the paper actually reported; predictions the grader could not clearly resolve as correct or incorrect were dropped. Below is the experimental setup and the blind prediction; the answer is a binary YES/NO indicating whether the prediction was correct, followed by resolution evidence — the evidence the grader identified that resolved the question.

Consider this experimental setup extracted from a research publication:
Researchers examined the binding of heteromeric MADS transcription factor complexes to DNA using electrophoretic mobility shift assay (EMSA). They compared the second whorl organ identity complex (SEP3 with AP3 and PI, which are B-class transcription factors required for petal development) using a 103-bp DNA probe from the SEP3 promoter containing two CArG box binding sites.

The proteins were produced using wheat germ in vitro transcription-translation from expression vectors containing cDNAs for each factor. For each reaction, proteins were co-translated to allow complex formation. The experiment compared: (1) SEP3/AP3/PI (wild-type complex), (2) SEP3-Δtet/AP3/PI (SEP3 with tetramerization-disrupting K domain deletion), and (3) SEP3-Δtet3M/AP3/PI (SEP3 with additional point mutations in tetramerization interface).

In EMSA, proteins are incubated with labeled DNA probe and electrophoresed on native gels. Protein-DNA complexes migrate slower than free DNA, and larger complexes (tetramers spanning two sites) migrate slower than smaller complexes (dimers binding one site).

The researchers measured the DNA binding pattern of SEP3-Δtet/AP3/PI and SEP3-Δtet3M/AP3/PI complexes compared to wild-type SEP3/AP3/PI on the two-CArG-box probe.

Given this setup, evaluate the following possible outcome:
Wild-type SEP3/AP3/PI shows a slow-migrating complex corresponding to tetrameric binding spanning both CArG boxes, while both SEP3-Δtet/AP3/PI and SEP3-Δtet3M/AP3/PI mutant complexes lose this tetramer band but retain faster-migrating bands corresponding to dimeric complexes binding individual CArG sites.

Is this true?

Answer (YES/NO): NO